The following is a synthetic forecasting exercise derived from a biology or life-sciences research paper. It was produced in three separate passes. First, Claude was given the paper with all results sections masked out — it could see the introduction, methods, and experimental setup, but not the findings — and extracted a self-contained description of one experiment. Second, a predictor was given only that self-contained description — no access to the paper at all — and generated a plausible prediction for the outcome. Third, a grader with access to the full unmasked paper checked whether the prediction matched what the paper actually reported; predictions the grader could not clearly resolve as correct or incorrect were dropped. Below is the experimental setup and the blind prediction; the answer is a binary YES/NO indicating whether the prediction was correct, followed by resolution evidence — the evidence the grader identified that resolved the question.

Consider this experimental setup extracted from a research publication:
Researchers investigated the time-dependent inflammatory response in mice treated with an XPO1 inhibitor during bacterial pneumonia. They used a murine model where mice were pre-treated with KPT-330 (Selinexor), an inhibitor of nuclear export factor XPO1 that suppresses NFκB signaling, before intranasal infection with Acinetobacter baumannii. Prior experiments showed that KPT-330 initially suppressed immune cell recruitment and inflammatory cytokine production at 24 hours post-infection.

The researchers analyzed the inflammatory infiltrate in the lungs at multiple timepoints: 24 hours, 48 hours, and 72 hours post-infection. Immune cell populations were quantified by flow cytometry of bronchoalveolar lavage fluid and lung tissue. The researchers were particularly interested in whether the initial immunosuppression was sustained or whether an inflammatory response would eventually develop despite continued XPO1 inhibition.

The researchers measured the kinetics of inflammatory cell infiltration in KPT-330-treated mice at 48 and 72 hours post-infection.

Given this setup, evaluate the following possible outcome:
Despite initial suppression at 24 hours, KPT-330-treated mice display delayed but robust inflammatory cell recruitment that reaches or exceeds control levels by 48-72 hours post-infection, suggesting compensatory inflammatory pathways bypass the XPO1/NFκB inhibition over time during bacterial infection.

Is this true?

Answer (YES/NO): YES